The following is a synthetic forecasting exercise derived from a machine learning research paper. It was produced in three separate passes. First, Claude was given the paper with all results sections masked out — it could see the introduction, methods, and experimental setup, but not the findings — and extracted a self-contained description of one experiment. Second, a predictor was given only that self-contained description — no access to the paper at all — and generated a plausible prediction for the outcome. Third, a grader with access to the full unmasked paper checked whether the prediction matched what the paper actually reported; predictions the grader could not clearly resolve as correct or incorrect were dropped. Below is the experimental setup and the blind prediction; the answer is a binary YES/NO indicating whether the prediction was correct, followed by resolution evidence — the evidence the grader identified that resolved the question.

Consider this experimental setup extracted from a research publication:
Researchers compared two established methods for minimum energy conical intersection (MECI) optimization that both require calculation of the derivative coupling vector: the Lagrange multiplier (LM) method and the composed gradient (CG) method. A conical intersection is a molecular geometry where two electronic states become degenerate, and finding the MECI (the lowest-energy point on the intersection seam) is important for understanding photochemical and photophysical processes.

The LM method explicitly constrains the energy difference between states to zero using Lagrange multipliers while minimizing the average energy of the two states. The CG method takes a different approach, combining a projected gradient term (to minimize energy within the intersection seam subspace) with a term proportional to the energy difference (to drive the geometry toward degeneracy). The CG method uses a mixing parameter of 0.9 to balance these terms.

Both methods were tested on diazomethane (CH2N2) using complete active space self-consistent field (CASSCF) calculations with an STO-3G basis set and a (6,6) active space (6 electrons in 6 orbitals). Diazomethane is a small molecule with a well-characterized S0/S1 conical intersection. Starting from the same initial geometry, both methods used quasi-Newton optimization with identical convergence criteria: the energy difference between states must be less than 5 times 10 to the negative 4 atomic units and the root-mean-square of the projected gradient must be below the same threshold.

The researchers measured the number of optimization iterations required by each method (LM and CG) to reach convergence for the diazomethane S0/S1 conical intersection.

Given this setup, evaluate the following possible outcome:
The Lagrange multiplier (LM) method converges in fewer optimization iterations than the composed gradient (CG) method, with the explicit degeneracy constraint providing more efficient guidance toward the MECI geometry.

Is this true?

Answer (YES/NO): YES